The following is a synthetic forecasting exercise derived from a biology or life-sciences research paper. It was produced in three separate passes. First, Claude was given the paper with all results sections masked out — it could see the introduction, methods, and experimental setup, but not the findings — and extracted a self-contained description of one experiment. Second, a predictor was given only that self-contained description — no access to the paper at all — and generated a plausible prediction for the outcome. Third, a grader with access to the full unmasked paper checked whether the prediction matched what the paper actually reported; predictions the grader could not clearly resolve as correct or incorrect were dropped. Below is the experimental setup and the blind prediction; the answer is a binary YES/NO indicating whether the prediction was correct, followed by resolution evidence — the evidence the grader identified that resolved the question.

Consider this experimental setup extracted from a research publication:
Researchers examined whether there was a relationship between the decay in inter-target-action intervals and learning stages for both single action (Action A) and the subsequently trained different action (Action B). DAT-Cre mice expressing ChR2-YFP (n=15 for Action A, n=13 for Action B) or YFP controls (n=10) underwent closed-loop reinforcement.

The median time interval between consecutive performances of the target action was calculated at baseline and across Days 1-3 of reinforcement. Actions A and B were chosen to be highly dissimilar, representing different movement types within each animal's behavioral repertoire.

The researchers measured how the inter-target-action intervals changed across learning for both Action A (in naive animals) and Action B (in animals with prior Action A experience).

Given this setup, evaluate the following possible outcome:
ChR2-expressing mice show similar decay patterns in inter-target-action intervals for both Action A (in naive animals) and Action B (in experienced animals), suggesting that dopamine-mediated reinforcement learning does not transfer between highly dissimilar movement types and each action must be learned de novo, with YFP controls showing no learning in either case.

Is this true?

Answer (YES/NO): NO